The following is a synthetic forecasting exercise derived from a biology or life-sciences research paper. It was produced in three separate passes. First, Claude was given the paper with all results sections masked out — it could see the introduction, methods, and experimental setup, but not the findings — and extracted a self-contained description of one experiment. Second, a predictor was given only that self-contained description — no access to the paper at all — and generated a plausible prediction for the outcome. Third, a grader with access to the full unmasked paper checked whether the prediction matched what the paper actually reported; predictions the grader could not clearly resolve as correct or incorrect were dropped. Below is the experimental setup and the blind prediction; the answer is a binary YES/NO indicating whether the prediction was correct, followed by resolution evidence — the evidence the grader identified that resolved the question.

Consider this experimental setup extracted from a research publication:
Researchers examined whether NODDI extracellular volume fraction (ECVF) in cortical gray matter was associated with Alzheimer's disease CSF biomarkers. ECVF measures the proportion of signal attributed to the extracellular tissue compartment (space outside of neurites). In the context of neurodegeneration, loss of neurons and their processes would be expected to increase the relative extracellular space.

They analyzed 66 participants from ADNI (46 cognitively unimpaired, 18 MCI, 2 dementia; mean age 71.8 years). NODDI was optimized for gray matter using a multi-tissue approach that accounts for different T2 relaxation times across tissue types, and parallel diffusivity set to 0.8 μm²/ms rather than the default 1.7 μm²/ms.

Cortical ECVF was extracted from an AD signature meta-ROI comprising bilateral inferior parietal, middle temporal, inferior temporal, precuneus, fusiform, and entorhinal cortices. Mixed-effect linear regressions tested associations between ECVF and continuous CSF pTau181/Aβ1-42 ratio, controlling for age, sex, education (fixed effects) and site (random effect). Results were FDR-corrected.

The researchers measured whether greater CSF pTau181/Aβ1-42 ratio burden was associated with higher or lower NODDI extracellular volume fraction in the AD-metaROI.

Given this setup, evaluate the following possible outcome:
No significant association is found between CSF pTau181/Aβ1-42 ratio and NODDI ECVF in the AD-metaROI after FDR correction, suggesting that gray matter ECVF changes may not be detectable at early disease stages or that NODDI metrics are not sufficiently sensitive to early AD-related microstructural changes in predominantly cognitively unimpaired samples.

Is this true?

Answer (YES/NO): YES